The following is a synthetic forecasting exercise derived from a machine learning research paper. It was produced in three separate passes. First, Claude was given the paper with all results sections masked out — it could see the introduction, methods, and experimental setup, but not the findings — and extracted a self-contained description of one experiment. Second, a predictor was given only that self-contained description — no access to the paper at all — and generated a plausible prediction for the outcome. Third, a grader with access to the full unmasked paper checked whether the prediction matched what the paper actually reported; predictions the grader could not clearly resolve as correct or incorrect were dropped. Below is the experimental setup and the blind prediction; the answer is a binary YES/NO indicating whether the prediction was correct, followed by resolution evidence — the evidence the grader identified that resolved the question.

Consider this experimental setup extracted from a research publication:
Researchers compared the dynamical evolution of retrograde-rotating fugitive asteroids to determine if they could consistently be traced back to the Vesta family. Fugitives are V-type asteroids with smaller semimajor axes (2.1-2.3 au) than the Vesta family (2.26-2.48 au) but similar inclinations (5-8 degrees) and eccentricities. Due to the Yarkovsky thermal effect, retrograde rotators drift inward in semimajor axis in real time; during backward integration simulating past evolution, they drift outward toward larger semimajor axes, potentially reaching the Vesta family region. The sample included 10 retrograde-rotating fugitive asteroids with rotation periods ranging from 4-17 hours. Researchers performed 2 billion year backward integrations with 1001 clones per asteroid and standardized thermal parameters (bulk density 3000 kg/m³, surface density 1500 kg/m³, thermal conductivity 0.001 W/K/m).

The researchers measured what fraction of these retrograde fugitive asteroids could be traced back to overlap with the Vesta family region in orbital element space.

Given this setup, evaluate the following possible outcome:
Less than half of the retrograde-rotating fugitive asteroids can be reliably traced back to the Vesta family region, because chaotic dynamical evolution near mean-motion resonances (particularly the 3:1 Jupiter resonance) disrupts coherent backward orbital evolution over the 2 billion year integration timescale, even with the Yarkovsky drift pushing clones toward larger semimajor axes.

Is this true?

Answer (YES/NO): NO